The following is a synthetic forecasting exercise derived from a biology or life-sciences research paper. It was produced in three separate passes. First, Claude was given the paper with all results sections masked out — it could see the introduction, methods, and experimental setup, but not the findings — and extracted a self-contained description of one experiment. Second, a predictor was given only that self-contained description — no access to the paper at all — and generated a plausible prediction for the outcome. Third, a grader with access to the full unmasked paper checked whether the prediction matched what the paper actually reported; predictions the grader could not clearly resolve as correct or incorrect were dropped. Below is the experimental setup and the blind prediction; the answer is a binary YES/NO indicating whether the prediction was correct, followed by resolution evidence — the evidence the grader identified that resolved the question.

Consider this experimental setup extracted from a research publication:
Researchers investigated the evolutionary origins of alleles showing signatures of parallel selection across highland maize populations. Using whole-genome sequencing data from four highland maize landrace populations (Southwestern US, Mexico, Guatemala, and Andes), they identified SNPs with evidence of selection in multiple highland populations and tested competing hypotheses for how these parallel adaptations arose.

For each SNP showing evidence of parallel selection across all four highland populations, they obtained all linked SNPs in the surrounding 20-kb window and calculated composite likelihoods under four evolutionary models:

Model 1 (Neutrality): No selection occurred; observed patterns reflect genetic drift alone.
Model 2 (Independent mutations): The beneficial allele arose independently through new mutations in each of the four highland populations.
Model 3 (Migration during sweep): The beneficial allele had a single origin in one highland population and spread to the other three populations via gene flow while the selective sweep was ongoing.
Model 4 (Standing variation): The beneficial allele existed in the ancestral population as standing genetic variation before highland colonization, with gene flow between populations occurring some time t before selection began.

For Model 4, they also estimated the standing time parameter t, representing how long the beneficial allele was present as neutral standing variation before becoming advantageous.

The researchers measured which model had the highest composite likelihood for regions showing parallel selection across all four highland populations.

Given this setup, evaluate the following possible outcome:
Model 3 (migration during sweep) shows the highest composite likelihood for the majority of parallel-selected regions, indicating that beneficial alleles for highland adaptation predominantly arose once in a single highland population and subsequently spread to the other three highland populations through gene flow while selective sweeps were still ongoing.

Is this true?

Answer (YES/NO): NO